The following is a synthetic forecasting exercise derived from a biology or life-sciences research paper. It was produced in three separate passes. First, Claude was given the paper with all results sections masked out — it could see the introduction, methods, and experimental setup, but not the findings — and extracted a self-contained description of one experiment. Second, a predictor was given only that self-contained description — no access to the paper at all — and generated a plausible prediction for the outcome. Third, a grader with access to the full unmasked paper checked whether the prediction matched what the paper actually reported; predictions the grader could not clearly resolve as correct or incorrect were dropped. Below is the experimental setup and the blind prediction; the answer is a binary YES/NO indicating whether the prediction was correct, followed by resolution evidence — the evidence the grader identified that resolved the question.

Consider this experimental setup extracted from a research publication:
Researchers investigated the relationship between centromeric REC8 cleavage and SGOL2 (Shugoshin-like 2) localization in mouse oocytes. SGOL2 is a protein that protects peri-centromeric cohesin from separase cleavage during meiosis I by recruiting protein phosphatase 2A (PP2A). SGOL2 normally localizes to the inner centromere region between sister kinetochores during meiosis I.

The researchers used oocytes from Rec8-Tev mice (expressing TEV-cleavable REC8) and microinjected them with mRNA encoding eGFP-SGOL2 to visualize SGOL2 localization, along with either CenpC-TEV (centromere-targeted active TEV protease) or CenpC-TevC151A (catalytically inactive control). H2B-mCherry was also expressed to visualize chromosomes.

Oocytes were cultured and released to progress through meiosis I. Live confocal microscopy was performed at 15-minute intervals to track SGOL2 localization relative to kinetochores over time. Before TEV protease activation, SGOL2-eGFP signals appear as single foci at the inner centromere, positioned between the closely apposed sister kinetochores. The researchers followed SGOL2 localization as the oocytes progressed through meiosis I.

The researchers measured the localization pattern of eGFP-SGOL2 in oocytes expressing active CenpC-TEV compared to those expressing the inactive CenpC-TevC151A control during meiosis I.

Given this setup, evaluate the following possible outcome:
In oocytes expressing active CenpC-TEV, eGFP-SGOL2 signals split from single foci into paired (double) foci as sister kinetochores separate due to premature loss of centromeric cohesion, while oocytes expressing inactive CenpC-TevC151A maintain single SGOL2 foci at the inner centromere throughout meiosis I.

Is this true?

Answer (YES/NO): NO